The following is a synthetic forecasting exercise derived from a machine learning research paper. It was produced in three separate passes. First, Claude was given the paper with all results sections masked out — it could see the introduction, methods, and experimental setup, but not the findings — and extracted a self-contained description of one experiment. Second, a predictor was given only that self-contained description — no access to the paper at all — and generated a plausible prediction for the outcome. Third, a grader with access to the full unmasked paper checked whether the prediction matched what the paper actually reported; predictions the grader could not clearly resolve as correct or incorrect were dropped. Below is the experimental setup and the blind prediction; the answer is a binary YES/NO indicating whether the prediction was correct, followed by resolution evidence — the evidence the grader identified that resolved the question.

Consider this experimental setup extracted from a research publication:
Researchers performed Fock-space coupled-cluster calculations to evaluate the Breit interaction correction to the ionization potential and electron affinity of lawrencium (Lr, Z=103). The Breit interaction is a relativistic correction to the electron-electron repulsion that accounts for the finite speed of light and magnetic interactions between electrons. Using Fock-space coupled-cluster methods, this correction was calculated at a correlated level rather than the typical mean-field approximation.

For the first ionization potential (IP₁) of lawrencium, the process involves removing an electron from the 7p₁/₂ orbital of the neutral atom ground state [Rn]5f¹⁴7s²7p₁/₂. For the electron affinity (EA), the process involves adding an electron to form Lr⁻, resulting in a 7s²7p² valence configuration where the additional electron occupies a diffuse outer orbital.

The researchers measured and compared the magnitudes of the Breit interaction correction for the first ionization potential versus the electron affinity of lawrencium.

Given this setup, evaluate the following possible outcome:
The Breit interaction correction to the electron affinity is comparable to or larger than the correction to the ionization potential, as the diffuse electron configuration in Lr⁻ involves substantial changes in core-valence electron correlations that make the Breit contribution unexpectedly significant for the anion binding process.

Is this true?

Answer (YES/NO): NO